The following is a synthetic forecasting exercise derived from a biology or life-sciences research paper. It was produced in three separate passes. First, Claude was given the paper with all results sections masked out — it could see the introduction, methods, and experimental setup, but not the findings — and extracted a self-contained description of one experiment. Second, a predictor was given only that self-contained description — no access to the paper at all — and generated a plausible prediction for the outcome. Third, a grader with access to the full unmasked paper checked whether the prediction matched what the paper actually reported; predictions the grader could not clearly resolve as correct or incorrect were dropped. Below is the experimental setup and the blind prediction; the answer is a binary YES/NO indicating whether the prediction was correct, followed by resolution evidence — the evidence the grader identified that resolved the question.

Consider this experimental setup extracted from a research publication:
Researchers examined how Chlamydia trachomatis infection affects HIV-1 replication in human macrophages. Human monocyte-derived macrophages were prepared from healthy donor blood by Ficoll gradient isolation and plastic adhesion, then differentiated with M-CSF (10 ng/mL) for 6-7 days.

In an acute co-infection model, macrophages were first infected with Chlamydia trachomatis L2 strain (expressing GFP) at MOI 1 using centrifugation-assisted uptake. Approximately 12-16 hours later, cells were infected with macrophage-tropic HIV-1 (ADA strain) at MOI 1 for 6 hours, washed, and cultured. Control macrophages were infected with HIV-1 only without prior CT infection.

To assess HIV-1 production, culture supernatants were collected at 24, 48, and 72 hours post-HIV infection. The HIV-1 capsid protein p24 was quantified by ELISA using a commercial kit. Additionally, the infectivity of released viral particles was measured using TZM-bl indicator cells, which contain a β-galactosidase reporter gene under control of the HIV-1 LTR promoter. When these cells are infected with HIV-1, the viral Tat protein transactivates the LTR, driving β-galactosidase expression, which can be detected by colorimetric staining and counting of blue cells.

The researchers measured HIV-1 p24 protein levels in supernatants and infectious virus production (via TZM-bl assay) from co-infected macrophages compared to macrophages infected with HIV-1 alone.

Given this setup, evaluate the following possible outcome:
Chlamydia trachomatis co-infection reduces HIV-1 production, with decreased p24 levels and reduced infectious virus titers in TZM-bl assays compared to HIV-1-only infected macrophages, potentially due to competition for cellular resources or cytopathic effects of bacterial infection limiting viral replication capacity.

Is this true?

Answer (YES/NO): YES